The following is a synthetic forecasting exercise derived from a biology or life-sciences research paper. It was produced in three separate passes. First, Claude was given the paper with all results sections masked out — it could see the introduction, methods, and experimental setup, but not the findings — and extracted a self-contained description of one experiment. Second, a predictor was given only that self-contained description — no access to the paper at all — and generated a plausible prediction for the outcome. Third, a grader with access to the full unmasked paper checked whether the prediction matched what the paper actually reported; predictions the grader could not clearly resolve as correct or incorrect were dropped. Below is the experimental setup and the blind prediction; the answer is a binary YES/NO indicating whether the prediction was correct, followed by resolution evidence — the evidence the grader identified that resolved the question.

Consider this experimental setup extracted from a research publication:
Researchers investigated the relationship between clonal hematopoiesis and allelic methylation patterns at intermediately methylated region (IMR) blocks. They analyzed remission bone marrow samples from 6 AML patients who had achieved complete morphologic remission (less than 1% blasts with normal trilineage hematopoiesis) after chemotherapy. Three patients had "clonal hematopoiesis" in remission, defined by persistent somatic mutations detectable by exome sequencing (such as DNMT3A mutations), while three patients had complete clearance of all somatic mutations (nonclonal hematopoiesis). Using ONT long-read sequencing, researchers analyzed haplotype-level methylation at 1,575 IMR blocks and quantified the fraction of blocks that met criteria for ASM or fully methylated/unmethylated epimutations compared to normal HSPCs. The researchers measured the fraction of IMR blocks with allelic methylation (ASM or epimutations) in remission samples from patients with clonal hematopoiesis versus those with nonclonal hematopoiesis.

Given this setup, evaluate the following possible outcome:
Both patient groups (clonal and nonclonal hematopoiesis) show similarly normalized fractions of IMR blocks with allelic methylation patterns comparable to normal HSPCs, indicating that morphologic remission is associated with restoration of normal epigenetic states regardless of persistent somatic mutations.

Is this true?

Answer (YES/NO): NO